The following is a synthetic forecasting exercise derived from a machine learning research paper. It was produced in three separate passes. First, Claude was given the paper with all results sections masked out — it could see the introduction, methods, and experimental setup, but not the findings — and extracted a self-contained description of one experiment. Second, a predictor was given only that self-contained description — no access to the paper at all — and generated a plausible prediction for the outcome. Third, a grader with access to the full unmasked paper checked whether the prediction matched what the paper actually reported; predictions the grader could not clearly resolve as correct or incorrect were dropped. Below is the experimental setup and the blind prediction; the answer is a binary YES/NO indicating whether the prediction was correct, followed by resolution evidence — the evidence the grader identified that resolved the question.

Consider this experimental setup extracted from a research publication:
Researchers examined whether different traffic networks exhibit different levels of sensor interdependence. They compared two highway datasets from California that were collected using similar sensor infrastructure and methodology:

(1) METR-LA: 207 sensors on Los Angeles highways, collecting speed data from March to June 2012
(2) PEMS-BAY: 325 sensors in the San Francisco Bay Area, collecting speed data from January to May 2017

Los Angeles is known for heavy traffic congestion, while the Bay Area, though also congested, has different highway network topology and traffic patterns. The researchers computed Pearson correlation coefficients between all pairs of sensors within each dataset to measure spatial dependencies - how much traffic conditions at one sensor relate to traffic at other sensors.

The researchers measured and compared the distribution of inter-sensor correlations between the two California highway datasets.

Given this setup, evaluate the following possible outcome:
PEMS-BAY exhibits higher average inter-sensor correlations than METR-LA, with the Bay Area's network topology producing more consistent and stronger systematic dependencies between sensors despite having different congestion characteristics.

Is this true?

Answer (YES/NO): NO